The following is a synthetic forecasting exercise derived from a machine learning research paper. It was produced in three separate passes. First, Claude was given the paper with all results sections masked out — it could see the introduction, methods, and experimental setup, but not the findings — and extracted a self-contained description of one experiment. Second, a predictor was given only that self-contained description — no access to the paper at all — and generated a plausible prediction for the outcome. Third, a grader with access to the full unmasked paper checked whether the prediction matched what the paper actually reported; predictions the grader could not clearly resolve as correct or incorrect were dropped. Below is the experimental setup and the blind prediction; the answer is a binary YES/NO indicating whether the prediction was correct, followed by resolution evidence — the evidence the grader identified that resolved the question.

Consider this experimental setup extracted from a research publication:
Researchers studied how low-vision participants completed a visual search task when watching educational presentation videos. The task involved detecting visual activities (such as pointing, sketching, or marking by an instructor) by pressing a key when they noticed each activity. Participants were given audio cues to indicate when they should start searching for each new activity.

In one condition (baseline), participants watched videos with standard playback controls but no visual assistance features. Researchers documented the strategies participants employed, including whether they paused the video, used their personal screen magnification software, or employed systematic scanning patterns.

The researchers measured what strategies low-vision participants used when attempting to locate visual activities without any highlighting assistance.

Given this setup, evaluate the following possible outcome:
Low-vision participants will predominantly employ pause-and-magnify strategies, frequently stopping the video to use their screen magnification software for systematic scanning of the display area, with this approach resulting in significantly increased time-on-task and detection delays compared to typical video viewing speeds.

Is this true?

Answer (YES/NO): NO